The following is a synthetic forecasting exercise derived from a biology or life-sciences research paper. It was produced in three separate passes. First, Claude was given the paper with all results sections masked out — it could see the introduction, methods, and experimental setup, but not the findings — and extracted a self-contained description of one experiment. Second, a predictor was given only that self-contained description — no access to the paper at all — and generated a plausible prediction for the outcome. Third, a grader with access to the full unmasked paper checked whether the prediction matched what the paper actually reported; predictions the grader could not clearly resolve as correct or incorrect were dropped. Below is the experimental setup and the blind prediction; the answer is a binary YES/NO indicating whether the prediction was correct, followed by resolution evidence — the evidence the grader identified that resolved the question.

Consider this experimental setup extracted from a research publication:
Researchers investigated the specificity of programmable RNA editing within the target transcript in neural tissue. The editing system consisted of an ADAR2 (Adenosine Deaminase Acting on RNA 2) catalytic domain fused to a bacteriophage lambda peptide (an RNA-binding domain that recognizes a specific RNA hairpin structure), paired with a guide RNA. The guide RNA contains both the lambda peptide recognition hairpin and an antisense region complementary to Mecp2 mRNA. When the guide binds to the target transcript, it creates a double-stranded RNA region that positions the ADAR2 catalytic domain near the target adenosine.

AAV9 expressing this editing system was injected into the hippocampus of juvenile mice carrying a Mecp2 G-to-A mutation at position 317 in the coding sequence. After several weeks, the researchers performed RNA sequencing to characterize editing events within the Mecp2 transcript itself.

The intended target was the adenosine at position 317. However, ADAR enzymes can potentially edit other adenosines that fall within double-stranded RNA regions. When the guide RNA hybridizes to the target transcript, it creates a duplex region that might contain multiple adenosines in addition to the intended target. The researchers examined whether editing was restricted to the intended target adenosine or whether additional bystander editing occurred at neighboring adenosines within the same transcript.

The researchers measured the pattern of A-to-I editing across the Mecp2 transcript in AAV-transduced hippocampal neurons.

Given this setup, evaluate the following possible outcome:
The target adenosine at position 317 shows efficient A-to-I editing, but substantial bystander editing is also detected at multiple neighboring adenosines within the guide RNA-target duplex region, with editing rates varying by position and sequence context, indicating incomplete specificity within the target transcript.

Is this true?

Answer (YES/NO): YES